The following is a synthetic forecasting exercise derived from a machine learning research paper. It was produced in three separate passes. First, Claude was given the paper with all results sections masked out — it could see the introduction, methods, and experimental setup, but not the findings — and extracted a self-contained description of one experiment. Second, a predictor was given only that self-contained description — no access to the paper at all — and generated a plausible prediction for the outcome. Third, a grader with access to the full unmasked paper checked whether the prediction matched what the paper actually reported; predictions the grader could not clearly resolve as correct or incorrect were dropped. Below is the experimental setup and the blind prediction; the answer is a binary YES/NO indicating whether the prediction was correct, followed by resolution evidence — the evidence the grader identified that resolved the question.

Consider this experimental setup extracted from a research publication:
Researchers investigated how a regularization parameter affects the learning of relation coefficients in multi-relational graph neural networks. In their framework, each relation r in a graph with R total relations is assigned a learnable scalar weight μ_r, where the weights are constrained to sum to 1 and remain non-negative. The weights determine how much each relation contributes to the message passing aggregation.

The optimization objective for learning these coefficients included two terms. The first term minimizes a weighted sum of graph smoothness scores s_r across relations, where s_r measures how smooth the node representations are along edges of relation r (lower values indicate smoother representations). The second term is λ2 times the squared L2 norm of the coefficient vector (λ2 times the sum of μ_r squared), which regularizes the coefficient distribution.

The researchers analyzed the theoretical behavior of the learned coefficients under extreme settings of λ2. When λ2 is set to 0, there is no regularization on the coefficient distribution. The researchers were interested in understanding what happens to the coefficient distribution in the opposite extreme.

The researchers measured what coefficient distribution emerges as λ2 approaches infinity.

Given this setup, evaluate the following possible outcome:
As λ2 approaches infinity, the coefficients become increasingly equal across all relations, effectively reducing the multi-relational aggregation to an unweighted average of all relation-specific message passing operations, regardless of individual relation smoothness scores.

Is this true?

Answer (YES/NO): YES